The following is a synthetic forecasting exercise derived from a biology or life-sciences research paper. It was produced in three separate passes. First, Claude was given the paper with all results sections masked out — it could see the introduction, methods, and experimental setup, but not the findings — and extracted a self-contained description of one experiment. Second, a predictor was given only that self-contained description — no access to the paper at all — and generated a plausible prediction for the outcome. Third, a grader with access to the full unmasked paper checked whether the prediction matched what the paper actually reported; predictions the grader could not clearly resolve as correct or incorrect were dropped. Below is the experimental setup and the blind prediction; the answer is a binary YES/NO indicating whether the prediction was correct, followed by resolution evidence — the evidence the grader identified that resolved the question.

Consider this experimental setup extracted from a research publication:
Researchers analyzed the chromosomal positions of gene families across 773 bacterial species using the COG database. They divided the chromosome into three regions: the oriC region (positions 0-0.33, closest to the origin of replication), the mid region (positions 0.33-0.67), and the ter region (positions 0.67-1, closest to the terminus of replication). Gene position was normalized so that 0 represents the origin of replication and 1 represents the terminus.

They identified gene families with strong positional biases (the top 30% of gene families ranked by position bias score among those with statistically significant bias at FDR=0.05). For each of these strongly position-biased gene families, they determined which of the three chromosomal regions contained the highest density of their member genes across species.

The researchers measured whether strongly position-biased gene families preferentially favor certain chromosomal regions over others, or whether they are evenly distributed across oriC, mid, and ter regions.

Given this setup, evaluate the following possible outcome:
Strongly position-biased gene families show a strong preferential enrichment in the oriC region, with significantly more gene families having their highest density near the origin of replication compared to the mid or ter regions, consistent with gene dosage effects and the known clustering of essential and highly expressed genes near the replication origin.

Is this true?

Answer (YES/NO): NO